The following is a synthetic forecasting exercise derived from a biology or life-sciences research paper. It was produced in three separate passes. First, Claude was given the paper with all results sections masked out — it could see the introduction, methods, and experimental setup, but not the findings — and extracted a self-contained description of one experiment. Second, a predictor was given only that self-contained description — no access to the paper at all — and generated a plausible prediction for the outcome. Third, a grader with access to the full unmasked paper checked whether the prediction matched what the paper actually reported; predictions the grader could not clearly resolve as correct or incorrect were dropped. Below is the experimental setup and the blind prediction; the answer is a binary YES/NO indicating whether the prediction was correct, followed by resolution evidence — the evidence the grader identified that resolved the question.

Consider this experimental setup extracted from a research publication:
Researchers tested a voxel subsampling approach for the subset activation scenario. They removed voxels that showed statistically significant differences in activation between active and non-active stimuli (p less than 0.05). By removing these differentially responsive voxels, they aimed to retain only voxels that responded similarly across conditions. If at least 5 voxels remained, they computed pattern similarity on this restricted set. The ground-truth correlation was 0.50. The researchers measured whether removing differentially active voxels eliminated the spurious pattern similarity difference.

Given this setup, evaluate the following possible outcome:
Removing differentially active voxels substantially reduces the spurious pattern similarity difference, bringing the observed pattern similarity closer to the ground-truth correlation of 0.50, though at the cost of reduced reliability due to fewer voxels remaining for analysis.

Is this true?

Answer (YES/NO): NO